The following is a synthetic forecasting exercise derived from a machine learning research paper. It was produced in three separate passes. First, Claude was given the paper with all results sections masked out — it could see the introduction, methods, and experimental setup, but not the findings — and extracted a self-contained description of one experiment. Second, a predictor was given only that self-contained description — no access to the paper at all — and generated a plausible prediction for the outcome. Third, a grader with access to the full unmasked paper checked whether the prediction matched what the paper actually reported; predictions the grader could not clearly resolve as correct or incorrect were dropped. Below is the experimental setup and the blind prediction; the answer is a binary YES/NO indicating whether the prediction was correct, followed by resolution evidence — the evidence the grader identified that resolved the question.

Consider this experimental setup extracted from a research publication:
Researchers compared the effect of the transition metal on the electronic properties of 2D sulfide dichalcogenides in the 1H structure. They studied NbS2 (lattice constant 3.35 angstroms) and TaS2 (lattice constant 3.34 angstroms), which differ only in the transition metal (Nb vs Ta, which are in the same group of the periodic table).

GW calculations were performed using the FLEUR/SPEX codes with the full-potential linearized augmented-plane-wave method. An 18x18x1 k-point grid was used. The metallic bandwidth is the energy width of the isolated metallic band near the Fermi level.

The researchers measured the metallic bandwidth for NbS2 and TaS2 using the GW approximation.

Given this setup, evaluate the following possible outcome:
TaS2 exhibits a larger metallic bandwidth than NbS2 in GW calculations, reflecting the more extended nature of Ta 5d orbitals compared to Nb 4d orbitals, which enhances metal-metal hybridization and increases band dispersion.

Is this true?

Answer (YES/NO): YES